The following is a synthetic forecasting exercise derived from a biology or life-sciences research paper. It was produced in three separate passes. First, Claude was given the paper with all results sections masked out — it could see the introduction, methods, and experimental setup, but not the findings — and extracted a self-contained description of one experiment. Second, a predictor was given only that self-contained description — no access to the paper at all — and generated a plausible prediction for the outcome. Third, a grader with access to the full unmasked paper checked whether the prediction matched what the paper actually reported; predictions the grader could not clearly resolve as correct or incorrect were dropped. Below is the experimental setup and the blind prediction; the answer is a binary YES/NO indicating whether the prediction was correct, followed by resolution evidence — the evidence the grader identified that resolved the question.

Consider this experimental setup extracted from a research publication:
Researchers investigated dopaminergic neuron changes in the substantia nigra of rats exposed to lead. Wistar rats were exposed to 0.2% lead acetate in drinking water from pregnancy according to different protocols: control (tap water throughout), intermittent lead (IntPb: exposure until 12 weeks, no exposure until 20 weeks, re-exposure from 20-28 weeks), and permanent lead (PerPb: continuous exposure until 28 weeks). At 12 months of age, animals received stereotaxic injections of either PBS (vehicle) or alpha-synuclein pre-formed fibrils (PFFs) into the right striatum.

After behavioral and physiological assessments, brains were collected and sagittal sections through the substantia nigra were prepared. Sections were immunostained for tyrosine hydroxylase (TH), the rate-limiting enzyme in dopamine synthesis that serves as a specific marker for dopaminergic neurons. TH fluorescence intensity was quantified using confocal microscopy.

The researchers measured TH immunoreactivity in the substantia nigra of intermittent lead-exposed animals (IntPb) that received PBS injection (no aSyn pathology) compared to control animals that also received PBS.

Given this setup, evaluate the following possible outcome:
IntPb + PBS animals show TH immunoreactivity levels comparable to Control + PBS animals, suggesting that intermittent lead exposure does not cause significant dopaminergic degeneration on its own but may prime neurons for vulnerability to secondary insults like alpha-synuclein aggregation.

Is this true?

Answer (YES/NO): NO